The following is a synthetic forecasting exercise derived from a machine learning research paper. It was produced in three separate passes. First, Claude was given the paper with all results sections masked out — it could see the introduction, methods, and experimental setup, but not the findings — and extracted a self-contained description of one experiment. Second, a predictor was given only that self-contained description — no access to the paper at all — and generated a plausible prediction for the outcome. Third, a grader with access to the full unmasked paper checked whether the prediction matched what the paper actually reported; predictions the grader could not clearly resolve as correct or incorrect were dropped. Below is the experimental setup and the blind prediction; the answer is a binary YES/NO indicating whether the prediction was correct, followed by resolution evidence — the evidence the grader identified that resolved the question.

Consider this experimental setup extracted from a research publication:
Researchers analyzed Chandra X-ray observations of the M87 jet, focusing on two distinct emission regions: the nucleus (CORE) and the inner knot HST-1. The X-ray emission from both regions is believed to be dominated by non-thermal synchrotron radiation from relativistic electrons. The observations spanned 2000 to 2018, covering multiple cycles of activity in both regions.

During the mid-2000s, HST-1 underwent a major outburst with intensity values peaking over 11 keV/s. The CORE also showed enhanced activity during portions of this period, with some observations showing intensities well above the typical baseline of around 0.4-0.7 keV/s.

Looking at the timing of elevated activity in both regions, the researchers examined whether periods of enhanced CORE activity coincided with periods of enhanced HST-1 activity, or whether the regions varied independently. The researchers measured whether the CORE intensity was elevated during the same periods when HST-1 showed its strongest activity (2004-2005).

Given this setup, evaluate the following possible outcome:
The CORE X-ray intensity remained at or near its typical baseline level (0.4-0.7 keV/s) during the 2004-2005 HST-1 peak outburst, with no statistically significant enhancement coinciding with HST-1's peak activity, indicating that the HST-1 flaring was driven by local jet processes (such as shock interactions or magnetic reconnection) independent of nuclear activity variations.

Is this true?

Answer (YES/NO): NO